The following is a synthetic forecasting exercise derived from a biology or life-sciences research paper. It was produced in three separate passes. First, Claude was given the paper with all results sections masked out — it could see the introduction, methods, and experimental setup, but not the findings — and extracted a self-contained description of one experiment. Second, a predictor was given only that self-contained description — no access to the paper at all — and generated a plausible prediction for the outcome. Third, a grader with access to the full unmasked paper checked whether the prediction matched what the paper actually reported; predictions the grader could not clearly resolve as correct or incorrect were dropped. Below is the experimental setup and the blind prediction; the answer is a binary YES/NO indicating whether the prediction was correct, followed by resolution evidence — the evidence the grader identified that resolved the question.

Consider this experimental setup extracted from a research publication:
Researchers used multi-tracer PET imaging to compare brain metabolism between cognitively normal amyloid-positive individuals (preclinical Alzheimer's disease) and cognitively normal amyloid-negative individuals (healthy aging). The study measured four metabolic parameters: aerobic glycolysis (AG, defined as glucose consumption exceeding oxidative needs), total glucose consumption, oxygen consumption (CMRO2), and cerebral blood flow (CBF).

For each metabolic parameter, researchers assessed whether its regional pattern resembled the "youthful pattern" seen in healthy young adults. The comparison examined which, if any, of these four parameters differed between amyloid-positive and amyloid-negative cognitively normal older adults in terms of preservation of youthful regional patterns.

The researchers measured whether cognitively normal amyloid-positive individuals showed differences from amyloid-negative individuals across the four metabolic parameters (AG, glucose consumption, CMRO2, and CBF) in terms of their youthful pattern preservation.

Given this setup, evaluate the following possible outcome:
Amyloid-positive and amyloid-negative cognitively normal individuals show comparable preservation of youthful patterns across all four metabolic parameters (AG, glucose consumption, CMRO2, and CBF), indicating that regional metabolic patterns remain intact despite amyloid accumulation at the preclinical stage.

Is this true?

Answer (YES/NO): NO